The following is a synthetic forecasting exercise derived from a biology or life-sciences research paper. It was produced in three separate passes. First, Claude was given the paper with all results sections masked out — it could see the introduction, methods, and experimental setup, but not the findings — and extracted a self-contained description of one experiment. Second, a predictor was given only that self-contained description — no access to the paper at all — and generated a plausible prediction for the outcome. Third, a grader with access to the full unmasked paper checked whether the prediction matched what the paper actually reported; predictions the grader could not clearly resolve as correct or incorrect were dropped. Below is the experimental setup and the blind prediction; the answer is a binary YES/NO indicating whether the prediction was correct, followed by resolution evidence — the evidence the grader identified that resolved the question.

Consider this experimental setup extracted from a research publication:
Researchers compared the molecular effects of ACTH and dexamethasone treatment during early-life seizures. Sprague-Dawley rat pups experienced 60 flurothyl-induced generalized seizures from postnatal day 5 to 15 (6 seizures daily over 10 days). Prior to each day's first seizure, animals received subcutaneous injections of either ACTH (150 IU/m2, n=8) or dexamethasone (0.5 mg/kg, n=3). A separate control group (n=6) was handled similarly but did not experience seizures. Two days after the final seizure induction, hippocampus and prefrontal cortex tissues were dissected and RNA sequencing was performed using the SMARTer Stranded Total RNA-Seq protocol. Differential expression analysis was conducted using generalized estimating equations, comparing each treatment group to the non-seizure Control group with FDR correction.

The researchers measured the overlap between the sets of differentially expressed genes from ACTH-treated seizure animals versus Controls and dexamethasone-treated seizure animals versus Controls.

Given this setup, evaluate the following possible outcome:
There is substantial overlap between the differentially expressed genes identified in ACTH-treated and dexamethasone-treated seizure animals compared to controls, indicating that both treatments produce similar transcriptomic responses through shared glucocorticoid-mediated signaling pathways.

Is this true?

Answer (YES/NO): NO